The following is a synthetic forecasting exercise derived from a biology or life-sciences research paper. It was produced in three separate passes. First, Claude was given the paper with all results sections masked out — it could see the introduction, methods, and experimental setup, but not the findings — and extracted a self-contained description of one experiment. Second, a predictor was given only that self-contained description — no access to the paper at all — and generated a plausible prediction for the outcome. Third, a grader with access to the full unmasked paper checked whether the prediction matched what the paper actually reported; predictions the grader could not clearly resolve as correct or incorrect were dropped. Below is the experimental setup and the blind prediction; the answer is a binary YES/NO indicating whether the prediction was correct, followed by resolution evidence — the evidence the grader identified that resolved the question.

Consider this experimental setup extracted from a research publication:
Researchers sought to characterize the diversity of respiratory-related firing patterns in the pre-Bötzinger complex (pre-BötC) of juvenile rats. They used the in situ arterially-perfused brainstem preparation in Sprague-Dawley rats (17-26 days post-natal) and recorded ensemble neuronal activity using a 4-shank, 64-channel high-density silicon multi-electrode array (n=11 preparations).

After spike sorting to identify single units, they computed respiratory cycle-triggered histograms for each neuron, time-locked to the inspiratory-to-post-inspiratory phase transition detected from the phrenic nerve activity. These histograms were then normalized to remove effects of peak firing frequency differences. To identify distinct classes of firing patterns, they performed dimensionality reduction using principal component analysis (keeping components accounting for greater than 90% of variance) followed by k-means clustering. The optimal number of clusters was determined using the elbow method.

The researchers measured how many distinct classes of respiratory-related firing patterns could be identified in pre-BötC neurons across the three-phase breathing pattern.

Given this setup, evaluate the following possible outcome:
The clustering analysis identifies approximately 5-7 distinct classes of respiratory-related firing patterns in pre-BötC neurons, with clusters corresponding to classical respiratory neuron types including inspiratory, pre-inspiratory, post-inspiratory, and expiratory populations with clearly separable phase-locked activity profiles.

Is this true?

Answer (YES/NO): NO